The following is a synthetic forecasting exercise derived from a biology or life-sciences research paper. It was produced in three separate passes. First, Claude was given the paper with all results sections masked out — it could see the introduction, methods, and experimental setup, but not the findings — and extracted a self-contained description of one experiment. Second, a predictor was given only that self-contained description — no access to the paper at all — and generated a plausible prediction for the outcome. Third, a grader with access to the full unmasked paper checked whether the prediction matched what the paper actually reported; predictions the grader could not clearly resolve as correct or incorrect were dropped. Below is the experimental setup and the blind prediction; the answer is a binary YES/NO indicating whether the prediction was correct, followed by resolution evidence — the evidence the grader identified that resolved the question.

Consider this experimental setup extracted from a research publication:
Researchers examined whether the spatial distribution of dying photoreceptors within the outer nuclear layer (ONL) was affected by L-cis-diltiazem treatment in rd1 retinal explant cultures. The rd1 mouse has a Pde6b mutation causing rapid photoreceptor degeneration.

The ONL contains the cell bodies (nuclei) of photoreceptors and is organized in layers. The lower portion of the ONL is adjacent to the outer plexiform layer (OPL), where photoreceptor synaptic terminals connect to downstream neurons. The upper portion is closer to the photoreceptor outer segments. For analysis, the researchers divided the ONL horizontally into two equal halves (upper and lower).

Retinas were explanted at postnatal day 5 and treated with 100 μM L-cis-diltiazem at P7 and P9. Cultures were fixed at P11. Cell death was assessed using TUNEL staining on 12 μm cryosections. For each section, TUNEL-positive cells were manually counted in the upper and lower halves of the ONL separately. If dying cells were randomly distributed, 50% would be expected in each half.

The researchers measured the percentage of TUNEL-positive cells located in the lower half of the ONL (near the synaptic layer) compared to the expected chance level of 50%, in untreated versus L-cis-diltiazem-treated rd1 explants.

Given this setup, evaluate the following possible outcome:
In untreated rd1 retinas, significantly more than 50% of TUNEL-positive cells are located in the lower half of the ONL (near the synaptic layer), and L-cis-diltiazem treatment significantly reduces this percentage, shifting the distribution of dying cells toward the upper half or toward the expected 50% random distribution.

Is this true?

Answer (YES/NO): NO